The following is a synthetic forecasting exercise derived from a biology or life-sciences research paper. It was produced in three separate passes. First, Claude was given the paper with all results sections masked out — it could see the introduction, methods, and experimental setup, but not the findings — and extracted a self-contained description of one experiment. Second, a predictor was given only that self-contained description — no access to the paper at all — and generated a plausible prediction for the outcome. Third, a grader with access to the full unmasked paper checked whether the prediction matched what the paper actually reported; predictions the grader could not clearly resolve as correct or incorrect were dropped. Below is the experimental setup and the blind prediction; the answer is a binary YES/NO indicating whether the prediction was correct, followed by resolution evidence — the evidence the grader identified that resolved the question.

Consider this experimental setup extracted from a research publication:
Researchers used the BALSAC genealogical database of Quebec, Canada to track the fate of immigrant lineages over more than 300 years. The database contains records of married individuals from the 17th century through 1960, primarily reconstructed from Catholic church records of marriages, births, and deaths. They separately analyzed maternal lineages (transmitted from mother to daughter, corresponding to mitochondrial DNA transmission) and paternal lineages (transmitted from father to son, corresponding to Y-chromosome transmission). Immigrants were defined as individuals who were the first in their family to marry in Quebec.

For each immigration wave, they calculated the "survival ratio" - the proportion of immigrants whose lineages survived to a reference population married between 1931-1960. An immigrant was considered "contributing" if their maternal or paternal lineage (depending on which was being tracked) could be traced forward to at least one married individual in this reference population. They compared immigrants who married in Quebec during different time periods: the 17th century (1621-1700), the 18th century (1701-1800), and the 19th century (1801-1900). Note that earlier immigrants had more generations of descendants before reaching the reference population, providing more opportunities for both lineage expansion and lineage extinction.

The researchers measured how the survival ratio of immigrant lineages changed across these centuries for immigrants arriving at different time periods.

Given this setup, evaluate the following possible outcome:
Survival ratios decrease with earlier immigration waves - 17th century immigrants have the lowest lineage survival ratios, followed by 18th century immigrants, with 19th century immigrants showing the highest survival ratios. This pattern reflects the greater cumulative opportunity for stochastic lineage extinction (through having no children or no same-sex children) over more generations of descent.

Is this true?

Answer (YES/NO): NO